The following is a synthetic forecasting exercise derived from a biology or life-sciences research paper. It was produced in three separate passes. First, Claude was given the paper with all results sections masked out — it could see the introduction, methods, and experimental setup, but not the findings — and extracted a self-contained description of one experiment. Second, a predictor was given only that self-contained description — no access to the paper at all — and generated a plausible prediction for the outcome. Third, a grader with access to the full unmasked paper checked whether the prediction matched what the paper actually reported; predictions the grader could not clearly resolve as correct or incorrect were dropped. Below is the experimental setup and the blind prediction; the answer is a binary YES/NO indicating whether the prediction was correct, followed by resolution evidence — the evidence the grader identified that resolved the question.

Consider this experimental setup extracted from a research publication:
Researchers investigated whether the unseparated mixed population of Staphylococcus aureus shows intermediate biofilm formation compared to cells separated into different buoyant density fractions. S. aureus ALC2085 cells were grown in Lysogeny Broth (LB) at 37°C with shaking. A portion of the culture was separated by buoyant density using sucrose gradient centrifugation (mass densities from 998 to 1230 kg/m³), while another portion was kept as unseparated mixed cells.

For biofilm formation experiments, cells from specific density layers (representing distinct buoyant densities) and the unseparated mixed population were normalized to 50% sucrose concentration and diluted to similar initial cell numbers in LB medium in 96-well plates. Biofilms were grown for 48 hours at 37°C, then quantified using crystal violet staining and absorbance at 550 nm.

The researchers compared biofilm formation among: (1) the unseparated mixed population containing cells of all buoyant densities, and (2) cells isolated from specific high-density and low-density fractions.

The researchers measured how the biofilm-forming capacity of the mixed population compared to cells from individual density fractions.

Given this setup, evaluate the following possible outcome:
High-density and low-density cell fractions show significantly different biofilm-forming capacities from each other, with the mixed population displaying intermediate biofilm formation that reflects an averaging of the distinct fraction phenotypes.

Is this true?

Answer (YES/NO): YES